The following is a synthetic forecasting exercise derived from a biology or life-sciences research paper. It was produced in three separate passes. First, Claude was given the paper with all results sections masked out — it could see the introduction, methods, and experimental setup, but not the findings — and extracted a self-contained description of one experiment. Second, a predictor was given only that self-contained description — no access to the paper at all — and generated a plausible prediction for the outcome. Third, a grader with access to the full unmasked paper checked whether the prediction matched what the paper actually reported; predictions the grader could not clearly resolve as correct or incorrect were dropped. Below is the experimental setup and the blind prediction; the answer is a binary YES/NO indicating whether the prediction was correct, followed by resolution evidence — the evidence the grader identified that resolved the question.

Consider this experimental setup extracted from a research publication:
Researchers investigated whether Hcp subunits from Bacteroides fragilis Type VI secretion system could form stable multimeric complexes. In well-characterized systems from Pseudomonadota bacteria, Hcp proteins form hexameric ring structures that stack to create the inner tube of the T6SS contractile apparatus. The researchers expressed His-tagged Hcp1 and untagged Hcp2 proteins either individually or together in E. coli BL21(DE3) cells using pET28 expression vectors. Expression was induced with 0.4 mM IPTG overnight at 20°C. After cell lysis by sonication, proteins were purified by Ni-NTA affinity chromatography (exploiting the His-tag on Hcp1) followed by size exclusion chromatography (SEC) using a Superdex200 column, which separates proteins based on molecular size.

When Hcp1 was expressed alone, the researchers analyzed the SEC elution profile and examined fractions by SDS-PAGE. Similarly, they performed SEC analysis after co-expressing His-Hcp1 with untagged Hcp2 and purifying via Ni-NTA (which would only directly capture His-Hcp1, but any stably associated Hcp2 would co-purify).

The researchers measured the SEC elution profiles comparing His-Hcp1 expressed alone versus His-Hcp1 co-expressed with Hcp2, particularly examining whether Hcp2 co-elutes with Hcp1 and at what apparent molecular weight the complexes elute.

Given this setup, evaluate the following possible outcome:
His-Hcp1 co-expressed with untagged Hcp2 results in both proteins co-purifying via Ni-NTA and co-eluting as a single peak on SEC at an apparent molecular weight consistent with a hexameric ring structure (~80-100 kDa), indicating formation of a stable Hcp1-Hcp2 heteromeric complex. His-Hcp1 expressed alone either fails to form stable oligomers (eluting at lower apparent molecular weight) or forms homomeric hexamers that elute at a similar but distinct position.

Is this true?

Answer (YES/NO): NO